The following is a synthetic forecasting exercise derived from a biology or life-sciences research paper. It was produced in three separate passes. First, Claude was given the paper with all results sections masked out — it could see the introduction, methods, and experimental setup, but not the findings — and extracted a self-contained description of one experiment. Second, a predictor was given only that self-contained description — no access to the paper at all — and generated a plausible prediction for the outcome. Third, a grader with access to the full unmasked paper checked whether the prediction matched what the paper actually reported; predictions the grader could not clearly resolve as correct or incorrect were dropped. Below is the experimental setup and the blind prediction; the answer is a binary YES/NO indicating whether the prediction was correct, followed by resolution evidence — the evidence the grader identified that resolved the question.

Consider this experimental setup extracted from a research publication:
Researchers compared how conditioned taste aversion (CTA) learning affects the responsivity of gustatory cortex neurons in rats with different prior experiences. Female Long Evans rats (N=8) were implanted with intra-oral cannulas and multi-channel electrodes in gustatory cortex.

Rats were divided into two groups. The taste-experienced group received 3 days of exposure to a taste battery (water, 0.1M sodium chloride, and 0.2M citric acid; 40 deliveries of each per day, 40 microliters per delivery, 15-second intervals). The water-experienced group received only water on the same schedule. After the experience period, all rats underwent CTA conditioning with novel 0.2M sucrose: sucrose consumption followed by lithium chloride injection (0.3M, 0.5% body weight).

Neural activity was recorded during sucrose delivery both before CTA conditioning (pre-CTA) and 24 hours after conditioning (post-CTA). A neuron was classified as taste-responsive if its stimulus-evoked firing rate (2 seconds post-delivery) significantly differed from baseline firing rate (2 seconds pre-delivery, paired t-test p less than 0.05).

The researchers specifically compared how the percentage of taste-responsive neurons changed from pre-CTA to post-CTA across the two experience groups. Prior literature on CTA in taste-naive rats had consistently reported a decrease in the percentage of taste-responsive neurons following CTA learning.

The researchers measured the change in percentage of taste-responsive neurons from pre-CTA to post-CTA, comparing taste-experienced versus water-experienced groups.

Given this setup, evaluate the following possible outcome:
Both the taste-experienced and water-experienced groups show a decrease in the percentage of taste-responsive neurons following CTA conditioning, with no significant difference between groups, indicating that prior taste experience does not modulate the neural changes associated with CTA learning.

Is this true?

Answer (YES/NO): NO